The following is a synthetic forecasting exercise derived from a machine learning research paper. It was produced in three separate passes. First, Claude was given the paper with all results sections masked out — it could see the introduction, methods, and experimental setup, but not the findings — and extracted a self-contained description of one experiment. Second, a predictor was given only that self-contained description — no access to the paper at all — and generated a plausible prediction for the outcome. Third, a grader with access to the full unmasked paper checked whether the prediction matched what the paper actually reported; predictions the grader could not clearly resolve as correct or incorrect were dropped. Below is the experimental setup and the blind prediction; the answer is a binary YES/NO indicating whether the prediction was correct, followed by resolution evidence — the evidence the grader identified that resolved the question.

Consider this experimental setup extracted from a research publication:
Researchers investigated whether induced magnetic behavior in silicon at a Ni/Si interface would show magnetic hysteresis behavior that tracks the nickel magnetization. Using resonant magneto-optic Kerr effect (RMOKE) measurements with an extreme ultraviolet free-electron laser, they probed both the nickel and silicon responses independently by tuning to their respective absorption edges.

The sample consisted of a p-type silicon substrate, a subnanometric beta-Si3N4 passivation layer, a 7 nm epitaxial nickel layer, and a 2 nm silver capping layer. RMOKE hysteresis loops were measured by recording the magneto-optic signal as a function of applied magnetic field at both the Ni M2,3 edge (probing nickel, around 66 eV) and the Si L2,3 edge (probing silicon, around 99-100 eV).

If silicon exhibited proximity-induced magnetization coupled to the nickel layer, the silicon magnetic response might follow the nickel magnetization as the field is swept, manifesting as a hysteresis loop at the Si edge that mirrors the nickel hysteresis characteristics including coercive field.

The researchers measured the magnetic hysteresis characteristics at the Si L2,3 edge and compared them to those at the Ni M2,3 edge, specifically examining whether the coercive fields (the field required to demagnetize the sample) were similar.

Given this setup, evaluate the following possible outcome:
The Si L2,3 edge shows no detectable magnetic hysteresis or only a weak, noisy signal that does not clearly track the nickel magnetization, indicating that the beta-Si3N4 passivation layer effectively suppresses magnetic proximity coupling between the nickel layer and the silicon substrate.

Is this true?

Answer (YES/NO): NO